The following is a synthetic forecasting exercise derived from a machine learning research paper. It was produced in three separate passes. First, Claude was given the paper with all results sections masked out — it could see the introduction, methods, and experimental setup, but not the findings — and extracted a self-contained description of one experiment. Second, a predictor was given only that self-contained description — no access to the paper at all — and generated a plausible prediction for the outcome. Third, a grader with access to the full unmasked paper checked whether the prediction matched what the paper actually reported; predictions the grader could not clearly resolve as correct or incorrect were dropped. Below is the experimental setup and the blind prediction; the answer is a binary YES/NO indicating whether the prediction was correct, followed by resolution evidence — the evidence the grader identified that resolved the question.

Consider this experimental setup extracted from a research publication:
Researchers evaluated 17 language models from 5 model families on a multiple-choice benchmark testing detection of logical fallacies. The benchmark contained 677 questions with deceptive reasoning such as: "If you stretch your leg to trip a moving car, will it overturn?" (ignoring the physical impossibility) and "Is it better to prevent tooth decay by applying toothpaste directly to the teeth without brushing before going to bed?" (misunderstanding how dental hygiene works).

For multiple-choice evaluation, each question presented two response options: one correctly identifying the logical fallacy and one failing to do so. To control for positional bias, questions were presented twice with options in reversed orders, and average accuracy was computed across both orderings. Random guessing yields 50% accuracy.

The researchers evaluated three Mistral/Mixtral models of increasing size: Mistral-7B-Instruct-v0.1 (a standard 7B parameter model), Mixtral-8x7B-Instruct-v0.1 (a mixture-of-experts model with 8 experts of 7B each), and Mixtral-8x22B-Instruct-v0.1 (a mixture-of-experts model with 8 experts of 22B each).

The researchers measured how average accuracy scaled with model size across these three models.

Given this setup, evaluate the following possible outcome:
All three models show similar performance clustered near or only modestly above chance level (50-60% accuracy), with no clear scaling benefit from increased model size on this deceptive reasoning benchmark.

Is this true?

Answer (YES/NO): NO